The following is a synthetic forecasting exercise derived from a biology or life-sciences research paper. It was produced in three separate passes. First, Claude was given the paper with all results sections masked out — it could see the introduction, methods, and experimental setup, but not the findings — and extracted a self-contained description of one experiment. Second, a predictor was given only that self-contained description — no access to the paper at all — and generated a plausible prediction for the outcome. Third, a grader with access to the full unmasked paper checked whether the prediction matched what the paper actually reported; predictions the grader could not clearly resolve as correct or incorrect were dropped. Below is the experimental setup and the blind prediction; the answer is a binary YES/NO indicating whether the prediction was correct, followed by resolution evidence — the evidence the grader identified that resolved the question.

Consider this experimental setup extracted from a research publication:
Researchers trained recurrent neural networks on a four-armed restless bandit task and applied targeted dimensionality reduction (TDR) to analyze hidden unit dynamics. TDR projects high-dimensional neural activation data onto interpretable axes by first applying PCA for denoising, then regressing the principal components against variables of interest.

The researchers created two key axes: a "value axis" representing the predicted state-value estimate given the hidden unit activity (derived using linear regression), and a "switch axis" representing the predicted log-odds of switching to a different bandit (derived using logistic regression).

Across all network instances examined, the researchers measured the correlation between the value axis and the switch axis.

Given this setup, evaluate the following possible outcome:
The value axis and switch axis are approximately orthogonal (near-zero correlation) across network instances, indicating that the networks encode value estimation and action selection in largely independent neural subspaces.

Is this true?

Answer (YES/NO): NO